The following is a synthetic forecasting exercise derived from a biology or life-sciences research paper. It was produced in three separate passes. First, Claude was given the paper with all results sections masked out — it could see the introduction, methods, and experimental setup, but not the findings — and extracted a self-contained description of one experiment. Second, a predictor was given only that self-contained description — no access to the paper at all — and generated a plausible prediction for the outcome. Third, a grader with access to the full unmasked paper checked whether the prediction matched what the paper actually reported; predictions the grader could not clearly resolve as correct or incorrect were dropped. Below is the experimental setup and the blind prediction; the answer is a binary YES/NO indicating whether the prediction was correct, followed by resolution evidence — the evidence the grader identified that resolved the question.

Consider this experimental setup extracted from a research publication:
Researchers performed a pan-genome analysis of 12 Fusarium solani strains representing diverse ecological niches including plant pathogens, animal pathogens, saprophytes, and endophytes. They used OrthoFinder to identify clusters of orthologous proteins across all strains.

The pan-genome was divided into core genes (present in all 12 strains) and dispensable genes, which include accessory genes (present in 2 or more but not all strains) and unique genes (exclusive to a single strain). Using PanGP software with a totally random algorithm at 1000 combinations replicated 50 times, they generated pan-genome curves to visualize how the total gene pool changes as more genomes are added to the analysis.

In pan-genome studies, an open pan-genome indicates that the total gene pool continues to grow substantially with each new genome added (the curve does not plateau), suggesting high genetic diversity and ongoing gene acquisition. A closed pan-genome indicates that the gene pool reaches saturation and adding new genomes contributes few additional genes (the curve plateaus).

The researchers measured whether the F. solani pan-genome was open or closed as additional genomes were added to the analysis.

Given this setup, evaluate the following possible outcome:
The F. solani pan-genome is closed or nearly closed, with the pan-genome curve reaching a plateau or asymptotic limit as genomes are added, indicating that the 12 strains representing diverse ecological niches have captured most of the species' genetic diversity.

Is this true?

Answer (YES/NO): NO